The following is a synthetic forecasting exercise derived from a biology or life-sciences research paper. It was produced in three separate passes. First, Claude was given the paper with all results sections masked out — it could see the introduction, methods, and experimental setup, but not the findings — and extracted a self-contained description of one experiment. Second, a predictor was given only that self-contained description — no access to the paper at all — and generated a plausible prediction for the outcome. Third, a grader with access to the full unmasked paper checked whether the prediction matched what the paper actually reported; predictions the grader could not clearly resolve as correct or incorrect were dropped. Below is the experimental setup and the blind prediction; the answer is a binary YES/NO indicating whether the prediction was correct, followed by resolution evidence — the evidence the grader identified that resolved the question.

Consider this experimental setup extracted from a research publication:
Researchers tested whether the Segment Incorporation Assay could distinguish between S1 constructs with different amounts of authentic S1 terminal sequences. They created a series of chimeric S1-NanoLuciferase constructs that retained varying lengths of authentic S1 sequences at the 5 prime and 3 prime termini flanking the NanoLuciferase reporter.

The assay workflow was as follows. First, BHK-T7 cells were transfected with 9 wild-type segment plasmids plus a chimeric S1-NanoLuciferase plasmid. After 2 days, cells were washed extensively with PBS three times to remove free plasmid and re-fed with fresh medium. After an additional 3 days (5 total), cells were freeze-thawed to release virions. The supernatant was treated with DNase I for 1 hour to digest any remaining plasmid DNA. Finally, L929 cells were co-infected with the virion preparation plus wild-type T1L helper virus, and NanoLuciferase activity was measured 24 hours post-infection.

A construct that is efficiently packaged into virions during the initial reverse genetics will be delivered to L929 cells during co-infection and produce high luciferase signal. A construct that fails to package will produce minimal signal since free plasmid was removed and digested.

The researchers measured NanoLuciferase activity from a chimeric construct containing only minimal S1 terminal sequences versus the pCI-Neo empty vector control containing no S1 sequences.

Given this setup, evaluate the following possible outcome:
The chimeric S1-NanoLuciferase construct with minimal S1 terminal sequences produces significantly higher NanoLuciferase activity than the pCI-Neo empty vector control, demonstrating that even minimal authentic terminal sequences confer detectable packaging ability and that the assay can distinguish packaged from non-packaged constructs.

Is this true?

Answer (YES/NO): NO